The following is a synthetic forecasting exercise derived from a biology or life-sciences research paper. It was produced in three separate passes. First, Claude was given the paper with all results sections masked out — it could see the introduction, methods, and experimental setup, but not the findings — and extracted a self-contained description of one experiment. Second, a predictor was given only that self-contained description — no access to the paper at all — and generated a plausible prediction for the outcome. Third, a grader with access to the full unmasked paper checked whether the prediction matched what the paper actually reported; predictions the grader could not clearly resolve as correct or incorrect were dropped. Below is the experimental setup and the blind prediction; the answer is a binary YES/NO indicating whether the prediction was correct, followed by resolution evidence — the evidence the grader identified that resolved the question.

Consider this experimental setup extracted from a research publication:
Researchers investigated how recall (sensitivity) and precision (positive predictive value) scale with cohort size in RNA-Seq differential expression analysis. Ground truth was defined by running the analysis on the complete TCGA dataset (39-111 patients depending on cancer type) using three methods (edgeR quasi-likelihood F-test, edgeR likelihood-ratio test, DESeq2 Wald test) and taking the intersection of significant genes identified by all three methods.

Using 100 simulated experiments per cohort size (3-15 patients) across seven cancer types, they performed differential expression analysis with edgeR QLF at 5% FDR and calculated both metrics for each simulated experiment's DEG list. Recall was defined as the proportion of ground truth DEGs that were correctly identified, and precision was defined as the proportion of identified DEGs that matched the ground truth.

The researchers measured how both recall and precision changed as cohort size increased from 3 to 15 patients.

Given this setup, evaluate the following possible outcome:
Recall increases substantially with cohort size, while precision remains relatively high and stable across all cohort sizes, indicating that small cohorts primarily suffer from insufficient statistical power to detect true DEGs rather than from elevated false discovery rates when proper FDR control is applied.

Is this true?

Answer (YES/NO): YES